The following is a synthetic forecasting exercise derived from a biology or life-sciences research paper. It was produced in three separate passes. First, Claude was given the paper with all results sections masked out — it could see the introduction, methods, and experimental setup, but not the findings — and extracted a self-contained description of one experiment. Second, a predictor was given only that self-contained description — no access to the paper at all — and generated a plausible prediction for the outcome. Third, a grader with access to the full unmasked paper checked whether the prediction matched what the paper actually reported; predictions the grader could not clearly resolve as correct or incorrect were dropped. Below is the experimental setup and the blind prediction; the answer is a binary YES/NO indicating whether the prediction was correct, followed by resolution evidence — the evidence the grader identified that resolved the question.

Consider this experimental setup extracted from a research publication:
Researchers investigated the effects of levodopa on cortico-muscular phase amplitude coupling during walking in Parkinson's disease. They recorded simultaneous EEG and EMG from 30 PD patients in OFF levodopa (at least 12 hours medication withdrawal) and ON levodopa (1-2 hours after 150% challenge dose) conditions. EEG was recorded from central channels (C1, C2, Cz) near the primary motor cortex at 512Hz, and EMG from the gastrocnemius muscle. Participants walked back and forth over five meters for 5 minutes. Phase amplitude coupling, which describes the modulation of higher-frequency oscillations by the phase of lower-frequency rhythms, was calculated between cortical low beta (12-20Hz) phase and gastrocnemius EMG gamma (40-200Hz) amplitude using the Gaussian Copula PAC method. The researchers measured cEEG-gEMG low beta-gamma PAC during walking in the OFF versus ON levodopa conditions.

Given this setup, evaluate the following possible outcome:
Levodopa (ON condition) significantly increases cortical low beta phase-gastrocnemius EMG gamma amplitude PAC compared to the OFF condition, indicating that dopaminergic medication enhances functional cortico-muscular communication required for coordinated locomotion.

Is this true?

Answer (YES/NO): NO